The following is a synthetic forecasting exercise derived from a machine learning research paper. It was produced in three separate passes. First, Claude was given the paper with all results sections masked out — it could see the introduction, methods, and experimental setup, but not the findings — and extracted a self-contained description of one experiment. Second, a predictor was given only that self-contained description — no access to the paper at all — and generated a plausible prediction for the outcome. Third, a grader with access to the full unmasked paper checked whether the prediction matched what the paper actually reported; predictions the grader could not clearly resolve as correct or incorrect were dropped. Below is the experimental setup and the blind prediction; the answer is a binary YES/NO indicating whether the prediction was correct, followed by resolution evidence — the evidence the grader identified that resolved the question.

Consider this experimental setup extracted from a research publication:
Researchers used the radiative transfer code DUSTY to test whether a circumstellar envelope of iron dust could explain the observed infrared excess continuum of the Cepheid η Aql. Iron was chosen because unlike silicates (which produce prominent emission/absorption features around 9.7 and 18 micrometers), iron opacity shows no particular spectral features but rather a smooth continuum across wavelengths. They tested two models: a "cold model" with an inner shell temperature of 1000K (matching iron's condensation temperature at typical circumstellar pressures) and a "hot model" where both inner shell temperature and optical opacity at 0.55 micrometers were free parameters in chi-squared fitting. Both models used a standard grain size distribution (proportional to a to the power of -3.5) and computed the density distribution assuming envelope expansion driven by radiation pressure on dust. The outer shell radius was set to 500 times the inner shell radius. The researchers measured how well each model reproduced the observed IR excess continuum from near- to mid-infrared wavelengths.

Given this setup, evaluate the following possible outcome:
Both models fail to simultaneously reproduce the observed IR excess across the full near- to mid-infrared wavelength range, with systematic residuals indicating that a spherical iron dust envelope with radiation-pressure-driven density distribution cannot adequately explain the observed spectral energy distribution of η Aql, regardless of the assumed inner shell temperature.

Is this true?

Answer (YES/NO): YES